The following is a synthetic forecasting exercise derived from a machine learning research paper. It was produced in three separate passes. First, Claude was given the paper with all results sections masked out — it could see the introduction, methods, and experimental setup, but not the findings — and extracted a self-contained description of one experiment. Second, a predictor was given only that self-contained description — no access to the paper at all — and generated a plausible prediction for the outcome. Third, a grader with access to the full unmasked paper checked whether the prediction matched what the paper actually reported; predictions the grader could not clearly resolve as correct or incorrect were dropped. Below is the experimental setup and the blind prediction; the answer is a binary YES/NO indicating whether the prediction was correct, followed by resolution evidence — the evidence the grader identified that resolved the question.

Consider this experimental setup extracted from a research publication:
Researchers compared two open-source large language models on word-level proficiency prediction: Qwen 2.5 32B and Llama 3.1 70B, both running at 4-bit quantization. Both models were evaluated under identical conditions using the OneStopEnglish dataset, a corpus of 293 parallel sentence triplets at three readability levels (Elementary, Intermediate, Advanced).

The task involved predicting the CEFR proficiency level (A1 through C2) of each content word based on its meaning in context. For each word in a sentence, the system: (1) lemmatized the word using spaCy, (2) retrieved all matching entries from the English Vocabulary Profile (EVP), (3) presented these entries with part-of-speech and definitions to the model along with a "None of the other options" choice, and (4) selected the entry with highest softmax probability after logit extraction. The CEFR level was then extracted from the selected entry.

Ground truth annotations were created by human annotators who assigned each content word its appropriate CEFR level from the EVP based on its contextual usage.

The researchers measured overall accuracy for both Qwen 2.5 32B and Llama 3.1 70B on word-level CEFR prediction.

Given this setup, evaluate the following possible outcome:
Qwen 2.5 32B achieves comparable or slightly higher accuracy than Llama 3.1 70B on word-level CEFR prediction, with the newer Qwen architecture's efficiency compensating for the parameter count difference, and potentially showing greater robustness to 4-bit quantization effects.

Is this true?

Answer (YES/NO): YES